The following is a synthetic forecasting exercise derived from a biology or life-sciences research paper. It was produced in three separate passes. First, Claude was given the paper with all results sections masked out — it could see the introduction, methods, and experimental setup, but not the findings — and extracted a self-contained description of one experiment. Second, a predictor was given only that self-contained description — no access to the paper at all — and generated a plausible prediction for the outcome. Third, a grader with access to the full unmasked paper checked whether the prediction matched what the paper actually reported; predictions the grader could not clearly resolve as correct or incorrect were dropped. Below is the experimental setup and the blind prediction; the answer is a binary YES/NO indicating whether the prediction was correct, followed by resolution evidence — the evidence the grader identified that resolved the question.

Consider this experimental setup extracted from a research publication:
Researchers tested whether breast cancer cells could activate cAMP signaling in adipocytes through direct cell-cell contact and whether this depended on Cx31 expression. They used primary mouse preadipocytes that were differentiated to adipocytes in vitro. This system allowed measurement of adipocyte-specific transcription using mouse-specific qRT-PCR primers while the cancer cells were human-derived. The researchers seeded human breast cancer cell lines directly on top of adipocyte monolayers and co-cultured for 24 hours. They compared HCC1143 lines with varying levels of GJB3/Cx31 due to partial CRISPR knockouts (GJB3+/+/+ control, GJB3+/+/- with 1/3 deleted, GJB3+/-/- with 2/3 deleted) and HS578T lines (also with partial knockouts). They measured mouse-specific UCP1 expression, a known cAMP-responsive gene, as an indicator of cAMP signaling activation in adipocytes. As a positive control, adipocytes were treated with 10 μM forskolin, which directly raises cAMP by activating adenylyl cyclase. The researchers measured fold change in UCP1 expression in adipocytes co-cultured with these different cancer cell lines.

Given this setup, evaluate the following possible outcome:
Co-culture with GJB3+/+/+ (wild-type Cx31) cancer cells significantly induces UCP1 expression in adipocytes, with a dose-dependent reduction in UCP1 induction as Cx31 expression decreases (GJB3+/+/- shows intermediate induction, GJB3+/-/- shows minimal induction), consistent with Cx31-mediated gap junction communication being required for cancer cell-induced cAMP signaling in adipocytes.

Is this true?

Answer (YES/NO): NO